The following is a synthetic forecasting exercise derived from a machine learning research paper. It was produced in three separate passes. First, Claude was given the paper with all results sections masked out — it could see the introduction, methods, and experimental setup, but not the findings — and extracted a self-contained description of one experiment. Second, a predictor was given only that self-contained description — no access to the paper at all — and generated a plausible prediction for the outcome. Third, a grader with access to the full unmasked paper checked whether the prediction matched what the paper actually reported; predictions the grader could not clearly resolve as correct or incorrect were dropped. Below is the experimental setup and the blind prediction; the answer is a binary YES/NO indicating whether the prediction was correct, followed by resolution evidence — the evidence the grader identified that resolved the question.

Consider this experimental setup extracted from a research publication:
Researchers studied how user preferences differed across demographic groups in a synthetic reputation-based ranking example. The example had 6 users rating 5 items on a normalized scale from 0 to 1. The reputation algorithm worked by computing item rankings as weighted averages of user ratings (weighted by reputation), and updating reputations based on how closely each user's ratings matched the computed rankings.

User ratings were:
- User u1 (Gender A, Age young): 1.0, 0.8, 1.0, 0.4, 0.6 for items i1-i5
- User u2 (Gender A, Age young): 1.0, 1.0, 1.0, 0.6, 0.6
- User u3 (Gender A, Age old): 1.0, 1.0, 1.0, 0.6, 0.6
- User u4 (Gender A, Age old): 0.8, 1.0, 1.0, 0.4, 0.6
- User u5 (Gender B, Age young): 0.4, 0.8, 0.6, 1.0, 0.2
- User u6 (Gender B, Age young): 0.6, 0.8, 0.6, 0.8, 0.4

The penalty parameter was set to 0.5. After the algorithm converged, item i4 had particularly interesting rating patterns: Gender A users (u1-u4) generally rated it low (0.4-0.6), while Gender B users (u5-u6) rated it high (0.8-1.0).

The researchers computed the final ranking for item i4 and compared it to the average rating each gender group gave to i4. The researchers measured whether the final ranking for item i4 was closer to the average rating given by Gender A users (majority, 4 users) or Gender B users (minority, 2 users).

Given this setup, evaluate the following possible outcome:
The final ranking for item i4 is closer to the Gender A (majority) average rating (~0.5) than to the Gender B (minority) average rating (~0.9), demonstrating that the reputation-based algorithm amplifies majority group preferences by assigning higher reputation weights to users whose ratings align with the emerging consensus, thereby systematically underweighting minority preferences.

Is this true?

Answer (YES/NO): YES